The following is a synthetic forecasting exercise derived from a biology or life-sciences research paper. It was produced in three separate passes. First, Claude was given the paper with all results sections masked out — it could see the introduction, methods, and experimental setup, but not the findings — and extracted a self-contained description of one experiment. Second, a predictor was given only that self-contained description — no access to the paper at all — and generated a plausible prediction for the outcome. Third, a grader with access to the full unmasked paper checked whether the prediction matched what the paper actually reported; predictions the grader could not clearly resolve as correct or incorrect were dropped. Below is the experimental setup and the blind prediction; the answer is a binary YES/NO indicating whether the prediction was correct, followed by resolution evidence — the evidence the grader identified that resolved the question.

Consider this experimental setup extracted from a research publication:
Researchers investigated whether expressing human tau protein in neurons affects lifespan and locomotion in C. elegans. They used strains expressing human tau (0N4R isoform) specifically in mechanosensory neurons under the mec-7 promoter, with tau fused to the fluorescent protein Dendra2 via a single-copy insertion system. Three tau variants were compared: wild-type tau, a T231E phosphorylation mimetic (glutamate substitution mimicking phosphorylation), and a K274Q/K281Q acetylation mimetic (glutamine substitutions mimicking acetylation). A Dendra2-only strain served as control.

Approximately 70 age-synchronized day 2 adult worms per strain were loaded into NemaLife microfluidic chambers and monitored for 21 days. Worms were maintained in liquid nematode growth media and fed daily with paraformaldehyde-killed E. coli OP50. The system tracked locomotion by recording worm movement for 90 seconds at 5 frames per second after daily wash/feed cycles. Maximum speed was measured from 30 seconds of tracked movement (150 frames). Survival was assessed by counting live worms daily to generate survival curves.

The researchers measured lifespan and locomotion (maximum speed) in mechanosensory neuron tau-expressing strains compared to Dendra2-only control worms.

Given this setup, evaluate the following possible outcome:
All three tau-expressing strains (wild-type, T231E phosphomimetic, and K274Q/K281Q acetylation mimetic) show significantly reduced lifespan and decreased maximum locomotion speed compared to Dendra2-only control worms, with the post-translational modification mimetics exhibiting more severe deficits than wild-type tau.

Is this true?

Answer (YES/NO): NO